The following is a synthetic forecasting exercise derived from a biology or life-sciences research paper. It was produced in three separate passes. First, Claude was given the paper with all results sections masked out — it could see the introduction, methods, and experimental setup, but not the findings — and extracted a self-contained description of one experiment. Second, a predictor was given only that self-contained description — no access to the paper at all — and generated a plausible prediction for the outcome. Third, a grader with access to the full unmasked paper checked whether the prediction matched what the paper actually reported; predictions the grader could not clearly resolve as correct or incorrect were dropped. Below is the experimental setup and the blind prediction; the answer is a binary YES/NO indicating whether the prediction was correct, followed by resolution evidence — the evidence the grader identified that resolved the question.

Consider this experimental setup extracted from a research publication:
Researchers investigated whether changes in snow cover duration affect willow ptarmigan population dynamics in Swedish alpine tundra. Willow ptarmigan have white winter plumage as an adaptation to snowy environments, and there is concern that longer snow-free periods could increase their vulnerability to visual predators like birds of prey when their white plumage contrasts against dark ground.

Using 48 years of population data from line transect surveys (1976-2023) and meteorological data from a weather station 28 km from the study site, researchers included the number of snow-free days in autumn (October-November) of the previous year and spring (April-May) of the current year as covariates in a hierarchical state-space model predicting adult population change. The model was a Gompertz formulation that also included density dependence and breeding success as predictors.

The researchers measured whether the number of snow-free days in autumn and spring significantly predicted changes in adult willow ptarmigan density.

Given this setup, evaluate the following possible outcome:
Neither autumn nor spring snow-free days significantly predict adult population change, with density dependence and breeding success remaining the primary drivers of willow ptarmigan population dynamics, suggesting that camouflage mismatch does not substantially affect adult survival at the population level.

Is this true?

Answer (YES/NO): YES